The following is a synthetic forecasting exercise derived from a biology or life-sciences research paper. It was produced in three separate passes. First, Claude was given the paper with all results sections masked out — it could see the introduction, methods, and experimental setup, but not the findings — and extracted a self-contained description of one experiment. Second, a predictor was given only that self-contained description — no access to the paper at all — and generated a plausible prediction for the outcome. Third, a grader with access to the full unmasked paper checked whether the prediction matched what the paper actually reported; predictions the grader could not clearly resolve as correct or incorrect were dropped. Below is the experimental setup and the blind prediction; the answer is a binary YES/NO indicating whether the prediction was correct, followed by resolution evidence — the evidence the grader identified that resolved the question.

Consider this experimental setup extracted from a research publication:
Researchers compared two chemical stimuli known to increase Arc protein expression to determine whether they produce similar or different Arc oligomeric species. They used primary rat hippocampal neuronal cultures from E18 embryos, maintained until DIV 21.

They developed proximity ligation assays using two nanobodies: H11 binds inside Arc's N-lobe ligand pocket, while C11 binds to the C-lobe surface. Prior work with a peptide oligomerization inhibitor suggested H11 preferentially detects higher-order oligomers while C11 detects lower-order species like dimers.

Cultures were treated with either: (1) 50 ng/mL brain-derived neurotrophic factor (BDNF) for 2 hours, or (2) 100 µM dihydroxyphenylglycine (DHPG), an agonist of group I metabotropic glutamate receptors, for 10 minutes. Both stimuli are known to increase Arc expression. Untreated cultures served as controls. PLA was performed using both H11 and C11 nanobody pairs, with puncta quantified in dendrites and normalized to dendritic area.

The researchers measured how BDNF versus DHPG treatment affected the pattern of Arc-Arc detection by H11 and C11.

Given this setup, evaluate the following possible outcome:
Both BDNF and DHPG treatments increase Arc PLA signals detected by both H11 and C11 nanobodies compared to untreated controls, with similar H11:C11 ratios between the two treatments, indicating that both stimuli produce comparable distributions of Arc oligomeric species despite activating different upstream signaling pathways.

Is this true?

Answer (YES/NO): NO